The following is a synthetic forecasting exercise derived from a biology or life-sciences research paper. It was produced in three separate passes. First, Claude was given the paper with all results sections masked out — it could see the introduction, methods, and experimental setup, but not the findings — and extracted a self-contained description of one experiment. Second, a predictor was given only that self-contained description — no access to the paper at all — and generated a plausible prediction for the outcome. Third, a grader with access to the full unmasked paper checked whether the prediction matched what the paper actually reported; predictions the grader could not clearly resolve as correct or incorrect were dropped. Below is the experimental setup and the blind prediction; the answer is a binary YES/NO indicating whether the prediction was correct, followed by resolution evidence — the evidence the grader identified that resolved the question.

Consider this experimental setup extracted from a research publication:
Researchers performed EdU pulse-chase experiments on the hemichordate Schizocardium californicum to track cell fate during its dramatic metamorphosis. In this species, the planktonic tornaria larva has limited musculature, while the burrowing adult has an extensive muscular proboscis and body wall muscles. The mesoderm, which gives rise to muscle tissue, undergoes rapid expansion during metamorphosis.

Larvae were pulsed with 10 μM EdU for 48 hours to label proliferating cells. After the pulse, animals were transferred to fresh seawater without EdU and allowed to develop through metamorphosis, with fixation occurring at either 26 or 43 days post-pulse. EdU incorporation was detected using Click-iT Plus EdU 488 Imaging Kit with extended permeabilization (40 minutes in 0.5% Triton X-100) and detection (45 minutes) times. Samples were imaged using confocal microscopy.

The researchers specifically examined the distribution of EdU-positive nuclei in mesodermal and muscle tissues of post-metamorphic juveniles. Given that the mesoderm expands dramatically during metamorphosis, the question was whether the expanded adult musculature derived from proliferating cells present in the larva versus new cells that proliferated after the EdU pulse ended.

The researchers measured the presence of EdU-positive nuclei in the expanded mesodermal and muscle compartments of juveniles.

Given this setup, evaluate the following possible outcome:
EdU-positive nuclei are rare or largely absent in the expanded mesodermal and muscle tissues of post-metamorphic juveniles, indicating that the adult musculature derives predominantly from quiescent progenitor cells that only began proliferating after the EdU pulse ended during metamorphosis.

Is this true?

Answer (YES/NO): NO